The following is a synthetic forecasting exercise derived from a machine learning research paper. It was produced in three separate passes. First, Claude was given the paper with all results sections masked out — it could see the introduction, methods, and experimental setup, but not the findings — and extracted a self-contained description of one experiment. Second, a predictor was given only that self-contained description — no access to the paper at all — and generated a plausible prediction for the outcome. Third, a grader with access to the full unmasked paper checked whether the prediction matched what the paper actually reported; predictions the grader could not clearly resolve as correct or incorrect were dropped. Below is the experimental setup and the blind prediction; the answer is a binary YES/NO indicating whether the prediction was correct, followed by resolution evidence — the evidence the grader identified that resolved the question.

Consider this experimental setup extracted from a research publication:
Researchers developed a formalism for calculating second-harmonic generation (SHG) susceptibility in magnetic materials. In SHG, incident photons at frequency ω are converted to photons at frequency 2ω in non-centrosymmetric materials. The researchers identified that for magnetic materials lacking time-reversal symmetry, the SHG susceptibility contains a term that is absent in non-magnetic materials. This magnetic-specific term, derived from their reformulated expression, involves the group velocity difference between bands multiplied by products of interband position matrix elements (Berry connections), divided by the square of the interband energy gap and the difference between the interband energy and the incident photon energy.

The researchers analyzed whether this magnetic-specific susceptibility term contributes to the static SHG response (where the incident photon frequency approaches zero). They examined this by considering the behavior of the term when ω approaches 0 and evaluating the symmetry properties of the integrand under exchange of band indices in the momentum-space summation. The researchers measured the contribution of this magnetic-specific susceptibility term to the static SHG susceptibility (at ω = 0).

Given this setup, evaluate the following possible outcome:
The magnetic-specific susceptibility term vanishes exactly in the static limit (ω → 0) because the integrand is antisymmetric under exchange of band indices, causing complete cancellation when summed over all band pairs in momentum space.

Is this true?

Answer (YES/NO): YES